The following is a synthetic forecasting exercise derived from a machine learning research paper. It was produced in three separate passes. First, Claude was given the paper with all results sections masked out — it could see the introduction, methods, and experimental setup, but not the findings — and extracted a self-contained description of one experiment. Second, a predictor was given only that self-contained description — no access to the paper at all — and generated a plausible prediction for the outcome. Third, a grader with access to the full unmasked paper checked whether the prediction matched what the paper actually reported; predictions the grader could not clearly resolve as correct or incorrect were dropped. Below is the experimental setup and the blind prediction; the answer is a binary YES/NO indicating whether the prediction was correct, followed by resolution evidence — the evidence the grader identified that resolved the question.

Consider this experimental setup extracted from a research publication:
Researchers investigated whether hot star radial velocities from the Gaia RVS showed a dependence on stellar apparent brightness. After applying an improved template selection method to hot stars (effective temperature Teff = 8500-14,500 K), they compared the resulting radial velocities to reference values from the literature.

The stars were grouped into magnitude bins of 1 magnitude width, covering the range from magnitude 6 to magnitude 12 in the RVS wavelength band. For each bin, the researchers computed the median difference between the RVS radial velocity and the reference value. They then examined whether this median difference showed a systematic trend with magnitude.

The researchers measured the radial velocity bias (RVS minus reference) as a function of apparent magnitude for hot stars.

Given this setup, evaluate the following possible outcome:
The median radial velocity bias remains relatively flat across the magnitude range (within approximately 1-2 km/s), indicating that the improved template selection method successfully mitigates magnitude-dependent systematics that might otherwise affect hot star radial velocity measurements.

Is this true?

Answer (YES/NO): NO